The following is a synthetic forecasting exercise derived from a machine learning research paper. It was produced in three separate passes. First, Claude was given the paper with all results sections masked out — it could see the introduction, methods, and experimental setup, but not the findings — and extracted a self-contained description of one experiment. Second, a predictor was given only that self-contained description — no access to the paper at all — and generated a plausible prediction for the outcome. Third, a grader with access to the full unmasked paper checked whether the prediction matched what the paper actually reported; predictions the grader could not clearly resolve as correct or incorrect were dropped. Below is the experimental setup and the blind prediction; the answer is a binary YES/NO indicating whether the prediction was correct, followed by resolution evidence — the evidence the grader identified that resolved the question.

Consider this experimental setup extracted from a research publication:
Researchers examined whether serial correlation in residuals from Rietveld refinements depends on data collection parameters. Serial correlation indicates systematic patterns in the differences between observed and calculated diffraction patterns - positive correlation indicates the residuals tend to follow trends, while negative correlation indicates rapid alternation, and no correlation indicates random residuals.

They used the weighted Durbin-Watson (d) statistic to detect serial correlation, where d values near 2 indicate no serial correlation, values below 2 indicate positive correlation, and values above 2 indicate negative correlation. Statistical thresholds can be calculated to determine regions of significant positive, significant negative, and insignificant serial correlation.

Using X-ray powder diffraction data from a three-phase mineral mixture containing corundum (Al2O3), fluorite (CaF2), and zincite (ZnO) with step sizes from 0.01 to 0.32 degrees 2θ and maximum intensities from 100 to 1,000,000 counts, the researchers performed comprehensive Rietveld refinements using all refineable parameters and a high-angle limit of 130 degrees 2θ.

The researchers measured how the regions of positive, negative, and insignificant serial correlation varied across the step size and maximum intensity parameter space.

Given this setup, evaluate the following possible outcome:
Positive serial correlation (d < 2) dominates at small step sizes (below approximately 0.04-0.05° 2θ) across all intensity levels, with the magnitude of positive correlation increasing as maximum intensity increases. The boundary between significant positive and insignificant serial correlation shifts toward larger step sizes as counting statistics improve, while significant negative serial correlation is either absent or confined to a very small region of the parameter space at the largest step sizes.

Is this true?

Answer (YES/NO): NO